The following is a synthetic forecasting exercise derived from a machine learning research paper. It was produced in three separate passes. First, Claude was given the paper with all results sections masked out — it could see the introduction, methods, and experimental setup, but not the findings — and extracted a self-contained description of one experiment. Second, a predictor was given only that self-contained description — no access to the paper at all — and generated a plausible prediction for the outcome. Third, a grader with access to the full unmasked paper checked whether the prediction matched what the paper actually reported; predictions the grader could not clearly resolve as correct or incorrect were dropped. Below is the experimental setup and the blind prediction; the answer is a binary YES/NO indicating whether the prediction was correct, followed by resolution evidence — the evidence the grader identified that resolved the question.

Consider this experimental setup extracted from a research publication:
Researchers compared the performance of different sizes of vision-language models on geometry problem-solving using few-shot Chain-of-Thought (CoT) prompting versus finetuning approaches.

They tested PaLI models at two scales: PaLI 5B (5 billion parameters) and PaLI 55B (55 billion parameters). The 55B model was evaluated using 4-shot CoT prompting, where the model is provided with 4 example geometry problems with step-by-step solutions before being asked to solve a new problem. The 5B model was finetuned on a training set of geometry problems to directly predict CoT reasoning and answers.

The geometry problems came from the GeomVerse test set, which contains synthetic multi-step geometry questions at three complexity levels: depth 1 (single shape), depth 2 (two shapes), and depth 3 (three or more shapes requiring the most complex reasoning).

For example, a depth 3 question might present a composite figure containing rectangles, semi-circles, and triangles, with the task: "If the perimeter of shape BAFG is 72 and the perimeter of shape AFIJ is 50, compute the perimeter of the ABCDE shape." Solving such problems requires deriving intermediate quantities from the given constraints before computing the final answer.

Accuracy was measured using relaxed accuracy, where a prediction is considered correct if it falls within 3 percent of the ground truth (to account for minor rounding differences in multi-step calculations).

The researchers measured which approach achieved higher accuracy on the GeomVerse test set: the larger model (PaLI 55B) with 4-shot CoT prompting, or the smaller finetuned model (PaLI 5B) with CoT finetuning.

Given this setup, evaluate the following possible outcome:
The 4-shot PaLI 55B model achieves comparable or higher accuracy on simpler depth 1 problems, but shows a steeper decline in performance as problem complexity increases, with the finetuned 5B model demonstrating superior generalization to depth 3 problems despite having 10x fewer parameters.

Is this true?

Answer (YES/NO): NO